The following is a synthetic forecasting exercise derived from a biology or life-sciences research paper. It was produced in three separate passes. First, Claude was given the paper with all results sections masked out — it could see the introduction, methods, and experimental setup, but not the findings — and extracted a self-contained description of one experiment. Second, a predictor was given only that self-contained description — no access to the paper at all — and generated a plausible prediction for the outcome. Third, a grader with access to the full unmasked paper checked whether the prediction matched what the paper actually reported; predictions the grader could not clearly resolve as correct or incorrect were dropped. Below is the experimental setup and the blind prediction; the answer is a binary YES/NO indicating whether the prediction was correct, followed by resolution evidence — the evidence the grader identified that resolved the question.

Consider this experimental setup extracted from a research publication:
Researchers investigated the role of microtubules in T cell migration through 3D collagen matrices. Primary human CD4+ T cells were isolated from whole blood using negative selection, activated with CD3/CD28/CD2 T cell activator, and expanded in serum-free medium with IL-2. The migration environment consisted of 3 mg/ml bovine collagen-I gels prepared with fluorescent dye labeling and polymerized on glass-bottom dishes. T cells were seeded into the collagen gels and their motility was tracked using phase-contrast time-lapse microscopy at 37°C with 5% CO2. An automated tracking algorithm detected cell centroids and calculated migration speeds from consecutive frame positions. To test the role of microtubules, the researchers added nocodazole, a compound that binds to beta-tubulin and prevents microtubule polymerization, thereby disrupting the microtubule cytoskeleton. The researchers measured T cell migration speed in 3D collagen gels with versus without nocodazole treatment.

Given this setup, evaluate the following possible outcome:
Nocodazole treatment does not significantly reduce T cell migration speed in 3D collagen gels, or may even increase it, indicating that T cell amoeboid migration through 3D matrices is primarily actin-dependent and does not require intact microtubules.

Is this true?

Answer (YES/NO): YES